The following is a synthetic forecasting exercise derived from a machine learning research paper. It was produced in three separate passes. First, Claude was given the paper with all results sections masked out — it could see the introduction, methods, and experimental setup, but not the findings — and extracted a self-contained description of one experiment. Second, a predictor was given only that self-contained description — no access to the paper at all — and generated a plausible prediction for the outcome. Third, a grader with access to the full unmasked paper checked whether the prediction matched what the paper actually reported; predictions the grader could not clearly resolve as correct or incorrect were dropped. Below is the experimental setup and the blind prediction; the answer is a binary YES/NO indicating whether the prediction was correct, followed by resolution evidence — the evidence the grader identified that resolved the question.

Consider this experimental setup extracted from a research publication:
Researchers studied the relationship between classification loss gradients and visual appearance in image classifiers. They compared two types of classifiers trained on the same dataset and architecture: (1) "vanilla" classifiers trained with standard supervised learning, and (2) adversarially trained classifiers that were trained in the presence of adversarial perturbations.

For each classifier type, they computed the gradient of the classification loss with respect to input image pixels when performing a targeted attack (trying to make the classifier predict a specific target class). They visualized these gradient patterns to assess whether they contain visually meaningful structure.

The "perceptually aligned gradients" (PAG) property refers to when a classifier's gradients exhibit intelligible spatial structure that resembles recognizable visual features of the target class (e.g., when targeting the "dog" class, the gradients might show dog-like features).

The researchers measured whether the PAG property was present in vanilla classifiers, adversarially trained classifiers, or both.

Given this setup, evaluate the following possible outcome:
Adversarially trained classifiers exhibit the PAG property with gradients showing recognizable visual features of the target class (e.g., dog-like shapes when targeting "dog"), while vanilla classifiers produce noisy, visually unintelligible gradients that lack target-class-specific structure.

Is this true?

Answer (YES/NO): YES